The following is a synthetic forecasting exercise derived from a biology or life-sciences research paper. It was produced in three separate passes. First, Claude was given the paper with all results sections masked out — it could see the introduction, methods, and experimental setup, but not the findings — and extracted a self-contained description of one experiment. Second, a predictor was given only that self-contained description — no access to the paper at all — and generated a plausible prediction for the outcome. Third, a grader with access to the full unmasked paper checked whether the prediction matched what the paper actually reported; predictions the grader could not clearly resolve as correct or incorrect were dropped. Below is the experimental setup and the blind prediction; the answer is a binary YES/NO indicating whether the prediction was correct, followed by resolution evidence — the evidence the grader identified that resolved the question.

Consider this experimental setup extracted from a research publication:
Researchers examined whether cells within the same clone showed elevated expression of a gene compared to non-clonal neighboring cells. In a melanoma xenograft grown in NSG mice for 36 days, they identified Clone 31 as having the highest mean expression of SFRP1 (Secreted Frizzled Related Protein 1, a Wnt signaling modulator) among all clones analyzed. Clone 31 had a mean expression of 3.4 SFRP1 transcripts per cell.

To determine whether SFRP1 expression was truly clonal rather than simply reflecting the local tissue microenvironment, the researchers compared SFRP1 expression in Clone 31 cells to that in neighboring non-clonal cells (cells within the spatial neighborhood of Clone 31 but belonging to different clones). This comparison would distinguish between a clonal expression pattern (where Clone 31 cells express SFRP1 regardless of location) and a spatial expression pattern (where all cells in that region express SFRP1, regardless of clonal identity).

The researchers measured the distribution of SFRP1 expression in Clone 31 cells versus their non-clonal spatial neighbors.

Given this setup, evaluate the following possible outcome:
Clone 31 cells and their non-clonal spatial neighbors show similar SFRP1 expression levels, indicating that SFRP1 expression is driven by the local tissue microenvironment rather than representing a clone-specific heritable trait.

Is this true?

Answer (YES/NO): NO